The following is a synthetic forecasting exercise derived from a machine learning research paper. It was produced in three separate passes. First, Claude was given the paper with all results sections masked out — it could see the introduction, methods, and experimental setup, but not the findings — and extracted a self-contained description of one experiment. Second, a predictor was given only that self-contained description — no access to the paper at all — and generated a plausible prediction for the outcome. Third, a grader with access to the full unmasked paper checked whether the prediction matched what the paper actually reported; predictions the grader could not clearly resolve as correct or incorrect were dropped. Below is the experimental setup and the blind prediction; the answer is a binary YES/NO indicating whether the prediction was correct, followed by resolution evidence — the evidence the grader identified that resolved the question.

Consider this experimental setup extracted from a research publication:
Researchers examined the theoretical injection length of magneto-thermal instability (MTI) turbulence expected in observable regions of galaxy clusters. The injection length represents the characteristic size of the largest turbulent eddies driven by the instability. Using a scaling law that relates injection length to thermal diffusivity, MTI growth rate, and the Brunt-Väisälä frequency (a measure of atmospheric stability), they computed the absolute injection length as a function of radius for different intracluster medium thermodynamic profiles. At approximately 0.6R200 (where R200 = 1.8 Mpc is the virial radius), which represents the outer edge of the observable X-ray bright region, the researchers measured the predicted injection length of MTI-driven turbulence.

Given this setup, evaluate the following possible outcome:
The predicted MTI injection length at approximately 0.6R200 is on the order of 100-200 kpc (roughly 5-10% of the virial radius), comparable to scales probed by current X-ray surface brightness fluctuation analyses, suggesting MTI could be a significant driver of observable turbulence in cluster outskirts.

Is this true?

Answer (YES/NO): NO